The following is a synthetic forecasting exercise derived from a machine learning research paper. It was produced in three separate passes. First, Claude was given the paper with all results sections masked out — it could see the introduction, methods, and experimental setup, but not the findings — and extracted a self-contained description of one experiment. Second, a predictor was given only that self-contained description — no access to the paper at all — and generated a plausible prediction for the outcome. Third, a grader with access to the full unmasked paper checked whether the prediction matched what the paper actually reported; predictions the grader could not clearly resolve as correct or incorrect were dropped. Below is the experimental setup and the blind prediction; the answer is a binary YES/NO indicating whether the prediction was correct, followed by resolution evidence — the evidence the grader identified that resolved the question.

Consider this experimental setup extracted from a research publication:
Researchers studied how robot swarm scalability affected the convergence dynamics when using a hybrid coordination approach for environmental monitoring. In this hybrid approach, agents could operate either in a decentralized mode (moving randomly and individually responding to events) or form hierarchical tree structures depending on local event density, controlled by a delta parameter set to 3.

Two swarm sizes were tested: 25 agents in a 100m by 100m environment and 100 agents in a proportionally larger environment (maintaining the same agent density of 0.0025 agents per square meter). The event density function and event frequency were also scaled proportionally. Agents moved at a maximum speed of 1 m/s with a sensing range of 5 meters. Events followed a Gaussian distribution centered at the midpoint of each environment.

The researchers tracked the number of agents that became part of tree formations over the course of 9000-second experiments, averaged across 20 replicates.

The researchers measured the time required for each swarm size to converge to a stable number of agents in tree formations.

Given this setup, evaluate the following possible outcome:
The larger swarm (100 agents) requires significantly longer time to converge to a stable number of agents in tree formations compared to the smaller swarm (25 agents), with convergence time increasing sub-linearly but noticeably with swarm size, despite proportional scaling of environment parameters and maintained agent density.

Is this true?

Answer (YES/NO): NO